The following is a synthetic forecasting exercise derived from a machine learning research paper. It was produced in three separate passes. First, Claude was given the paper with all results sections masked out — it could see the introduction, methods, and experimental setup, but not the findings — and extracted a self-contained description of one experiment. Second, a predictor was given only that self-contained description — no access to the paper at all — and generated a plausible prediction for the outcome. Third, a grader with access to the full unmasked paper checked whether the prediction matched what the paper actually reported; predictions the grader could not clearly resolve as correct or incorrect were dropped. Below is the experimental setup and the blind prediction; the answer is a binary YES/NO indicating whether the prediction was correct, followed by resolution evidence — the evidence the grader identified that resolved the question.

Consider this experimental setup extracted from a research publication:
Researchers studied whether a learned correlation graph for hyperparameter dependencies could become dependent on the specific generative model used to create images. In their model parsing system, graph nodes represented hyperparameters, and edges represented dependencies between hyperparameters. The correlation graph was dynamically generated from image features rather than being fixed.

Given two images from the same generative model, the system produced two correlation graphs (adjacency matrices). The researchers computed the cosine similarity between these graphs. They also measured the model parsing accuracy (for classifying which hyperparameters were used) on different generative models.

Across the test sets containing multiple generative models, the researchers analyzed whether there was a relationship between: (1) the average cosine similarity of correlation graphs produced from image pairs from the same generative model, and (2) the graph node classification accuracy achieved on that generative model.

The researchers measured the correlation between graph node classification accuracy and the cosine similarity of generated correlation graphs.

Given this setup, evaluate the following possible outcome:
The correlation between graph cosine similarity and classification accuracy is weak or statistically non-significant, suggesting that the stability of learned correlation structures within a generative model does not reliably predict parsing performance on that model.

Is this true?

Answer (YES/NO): NO